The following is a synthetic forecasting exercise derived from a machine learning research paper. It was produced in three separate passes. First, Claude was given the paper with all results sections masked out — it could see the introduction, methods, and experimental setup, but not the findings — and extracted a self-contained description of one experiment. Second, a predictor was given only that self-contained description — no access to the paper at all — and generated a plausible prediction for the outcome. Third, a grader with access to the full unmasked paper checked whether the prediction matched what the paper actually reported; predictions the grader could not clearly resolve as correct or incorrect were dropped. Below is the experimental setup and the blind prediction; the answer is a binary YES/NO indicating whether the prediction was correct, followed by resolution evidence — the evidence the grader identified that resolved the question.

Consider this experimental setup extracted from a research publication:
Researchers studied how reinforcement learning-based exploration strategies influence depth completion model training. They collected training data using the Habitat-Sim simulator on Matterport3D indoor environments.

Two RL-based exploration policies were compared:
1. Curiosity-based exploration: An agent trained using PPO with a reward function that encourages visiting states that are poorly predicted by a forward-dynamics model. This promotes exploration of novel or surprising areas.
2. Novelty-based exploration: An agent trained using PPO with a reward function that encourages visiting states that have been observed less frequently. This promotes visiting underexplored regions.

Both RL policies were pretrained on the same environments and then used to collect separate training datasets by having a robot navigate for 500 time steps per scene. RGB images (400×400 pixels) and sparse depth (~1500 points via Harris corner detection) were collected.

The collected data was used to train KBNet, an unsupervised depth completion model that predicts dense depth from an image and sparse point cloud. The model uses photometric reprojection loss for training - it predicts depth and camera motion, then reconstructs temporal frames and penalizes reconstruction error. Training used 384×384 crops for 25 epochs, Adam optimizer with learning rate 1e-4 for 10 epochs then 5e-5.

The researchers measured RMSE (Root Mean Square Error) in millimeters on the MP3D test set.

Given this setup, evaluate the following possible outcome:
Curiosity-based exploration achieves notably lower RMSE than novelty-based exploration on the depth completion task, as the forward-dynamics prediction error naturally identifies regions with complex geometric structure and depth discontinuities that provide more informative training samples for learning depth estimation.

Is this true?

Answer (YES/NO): NO